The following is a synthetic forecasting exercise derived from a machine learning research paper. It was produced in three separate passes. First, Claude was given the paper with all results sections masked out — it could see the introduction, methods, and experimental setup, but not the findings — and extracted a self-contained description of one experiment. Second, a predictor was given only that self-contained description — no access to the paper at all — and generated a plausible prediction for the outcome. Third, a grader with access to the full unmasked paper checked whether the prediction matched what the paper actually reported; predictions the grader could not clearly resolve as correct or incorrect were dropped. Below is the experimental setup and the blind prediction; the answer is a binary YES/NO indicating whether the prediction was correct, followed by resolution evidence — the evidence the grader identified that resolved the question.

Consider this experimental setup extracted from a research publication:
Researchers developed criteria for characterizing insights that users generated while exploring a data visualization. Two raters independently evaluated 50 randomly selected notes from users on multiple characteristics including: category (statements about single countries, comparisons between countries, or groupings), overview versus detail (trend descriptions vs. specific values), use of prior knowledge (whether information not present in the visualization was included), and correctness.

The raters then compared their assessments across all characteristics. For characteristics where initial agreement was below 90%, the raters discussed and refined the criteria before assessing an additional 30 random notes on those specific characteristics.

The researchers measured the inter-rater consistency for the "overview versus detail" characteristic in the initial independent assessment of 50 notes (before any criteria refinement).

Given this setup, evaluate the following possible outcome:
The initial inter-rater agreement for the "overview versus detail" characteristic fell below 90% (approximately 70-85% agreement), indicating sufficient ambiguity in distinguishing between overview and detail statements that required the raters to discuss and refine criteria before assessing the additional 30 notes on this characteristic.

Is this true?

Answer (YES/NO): YES